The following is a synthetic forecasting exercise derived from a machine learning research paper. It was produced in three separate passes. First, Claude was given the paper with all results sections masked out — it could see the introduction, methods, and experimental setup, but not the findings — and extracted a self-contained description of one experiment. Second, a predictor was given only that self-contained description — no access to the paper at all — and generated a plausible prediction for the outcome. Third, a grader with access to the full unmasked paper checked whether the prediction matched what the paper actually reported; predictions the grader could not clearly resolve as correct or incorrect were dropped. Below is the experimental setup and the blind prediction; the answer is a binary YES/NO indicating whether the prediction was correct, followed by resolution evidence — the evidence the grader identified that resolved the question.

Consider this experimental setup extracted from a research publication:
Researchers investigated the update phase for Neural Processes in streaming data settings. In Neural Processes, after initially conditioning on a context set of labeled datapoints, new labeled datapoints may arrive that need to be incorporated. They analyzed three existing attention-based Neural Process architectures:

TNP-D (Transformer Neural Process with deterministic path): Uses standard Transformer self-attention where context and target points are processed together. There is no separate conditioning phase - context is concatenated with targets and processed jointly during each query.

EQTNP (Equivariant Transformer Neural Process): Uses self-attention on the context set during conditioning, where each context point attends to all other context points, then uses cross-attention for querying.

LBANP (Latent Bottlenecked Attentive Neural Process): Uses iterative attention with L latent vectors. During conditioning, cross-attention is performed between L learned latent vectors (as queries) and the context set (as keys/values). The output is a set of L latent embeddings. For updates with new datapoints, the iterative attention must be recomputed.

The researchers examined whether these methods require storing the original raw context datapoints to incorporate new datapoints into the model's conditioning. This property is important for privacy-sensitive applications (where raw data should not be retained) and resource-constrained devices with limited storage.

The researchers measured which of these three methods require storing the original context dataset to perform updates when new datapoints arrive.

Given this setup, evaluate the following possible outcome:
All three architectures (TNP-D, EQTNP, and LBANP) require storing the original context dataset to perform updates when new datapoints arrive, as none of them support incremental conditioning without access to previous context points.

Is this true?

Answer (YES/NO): YES